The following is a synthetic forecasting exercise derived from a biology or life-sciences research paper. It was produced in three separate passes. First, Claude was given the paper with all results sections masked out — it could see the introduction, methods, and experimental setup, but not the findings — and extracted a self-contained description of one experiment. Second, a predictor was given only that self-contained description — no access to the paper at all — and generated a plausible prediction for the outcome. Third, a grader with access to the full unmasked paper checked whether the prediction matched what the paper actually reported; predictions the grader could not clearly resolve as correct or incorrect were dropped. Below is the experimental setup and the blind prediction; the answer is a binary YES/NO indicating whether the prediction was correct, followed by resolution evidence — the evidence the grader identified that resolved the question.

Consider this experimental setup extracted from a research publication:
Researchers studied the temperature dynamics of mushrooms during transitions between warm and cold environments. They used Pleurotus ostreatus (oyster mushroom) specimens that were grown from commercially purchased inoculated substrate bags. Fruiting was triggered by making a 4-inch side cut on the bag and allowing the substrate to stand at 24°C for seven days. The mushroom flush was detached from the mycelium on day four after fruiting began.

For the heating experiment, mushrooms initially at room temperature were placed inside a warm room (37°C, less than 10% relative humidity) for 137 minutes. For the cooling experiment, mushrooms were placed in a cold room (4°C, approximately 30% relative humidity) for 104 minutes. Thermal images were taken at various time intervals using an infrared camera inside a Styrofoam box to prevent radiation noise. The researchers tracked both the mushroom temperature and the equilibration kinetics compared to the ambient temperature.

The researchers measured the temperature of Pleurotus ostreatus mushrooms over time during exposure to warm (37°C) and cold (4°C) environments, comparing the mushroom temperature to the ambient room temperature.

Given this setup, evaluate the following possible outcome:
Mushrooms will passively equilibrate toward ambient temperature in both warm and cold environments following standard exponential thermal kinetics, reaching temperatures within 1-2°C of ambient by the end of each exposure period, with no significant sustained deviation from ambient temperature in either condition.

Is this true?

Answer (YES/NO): NO